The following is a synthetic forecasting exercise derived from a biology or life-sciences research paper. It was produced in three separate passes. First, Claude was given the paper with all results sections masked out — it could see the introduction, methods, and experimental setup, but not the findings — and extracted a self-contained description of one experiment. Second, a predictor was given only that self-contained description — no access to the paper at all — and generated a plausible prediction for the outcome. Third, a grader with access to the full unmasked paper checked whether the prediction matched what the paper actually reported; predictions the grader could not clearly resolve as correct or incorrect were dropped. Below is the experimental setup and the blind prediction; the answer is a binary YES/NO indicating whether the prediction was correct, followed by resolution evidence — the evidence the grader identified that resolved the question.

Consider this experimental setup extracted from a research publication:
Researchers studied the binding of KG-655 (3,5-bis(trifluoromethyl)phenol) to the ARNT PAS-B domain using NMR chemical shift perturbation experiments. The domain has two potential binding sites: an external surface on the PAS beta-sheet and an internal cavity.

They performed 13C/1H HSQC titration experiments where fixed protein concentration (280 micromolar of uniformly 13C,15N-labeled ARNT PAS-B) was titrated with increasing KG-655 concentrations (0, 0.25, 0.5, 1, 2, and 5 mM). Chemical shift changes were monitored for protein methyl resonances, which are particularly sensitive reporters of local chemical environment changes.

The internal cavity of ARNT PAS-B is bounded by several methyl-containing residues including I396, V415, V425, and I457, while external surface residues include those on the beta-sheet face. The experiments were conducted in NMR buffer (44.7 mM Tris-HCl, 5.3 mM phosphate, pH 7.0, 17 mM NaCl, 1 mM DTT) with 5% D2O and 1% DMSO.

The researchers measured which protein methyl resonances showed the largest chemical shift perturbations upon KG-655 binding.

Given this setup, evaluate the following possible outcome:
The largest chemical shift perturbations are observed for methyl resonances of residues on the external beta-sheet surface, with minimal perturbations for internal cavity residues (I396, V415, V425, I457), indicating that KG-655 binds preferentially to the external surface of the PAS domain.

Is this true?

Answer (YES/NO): NO